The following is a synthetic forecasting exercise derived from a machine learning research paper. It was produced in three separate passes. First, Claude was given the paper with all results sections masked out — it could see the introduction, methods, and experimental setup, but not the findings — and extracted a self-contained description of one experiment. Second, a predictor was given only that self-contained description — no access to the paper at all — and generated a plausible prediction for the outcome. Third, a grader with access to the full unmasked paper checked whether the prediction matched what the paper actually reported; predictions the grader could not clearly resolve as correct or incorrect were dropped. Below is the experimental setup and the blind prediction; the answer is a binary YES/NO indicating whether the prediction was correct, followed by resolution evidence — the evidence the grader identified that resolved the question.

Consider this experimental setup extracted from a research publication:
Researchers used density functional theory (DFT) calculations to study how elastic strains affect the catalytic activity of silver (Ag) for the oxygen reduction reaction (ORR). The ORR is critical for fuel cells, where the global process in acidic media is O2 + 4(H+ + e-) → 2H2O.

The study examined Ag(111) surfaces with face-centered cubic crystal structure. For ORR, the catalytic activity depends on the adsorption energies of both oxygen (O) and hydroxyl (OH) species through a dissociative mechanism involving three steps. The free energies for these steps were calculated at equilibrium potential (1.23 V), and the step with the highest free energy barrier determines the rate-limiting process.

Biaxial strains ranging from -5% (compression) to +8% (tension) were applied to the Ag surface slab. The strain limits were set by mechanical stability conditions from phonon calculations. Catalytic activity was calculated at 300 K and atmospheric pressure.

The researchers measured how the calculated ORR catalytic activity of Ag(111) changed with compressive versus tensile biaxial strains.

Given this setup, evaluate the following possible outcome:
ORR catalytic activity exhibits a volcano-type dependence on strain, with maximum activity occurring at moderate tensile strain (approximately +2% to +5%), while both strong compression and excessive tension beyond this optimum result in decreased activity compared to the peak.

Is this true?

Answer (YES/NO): NO